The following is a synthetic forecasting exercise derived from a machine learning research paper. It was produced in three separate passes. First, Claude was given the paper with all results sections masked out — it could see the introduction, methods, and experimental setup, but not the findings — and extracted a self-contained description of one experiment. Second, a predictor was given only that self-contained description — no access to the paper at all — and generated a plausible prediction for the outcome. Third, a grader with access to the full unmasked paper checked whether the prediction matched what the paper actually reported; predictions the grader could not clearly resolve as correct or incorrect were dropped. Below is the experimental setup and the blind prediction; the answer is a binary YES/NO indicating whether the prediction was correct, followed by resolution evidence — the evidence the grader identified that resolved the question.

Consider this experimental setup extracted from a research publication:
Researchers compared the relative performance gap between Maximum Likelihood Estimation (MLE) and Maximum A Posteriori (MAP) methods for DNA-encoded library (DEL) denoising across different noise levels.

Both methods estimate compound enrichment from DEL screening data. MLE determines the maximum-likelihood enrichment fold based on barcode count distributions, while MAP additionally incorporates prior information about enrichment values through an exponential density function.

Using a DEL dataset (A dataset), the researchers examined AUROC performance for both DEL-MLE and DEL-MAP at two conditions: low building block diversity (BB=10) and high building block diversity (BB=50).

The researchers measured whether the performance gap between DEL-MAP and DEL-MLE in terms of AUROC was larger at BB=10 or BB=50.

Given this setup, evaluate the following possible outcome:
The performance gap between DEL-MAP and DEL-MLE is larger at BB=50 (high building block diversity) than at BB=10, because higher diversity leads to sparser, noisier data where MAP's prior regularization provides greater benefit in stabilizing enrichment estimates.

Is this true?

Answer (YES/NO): YES